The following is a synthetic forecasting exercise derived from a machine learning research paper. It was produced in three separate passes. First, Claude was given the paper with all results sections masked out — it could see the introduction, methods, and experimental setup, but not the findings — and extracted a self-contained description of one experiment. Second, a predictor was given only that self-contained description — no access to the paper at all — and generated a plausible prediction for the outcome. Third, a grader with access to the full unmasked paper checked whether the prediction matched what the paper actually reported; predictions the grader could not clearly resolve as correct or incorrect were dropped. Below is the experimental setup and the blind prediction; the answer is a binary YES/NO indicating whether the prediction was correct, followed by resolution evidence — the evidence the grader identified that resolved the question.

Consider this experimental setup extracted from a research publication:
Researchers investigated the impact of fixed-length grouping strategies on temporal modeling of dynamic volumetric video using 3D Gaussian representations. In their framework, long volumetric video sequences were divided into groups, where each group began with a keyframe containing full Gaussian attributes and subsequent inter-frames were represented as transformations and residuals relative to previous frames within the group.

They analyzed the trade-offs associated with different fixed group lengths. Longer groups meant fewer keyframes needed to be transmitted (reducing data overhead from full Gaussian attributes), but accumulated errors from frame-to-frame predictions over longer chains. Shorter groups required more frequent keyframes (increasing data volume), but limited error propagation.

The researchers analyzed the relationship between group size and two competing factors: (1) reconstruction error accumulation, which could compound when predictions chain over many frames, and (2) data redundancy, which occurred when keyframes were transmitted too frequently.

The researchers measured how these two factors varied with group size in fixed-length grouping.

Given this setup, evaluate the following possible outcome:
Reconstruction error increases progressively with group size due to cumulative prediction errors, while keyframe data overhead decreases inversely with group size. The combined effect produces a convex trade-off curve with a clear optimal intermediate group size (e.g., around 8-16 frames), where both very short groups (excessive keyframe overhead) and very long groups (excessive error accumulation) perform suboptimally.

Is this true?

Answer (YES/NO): NO